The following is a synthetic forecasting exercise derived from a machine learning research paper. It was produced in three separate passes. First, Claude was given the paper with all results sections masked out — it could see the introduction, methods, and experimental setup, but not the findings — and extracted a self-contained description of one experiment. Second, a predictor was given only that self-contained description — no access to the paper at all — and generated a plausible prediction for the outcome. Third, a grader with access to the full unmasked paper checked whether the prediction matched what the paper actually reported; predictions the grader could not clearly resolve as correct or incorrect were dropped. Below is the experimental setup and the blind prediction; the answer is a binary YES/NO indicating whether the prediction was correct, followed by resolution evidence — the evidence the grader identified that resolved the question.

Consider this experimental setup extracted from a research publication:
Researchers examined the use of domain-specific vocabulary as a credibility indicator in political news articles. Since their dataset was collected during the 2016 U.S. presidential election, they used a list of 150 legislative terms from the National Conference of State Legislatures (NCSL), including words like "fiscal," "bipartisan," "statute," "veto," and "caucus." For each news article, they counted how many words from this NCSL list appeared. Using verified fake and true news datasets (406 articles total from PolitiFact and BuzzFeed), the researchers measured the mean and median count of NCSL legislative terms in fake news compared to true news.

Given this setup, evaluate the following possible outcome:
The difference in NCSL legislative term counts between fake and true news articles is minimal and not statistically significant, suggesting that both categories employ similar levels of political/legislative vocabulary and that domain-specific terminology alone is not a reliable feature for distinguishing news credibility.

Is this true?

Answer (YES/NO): NO